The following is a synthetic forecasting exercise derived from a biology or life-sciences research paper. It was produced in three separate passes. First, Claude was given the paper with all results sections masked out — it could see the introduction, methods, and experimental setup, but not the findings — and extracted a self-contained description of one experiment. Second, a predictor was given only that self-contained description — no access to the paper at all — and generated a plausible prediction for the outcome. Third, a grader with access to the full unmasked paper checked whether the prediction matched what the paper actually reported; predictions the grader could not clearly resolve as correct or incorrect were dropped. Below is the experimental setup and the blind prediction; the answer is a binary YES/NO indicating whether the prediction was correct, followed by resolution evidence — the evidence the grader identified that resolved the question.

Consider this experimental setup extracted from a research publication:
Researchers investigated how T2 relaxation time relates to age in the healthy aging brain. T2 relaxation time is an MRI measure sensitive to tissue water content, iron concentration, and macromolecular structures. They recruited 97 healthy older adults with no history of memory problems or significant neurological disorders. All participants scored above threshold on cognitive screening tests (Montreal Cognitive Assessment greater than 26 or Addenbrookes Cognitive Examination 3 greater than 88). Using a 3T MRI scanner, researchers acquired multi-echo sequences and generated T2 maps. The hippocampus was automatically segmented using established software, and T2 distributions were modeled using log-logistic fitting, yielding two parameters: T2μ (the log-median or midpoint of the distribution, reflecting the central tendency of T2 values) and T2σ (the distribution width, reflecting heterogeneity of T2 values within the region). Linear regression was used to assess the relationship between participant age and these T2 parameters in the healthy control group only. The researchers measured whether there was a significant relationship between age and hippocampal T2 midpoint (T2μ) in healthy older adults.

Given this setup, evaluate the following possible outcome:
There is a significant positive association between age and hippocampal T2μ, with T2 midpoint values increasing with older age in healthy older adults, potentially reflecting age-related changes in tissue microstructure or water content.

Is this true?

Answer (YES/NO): NO